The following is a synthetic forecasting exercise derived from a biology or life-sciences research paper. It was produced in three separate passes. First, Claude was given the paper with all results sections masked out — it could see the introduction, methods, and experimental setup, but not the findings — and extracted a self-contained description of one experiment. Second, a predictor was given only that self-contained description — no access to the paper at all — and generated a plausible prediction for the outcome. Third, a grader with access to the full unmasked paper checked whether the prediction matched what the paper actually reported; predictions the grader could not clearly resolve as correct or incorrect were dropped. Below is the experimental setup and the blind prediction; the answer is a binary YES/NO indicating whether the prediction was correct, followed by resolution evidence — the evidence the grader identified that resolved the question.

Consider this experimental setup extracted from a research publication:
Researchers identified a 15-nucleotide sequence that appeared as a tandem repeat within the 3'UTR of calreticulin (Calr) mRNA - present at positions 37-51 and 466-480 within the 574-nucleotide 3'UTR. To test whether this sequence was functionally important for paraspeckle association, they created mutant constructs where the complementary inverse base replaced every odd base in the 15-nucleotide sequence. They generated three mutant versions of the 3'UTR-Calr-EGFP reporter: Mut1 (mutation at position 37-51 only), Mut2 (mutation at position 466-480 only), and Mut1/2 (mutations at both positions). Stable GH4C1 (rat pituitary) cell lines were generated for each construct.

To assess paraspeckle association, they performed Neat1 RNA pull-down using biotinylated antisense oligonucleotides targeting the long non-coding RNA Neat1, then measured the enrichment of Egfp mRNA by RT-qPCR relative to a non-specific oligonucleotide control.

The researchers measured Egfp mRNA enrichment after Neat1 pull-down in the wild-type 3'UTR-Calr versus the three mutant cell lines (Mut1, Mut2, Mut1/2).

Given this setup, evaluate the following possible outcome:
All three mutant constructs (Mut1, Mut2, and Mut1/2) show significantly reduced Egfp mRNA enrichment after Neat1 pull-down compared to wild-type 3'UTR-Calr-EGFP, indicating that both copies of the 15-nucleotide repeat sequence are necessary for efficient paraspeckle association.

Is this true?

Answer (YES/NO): NO